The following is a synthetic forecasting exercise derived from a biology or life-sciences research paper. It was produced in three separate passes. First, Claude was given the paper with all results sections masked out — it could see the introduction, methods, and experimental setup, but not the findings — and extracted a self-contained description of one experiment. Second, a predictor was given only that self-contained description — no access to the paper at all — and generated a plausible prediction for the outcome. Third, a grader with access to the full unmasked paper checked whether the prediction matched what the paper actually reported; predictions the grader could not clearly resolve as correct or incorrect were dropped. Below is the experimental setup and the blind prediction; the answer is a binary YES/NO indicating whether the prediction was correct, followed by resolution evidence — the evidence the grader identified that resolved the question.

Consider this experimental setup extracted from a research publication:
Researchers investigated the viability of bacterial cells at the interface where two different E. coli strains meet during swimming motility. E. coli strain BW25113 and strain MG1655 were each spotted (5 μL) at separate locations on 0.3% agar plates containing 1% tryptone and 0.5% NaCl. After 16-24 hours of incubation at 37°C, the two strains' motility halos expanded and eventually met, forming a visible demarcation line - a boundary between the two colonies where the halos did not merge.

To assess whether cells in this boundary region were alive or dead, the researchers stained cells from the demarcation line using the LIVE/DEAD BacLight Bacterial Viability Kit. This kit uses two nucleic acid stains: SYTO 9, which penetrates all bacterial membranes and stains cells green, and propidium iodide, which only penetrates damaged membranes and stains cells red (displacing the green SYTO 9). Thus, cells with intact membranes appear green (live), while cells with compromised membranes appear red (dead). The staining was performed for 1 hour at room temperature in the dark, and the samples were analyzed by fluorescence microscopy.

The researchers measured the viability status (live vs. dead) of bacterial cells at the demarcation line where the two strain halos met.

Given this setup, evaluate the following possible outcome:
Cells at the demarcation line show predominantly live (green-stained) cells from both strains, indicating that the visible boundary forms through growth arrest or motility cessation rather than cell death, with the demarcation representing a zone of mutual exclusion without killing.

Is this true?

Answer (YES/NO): NO